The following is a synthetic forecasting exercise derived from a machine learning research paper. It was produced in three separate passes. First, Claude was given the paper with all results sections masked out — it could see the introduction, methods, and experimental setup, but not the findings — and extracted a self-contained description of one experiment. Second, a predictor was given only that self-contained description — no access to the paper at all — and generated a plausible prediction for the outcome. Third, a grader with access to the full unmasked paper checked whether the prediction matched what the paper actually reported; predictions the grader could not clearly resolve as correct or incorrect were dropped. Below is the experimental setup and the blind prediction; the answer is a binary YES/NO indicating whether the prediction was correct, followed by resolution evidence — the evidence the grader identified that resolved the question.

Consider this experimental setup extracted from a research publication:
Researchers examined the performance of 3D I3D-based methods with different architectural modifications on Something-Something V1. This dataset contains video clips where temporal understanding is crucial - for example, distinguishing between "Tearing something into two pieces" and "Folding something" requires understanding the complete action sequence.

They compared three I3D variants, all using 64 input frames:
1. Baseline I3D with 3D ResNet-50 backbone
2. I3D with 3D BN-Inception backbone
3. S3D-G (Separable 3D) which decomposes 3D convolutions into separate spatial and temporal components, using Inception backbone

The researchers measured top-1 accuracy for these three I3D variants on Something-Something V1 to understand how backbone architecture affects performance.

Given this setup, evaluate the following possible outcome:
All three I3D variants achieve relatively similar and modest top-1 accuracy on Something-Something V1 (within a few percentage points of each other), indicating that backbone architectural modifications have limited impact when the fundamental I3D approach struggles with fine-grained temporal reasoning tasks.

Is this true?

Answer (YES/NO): NO